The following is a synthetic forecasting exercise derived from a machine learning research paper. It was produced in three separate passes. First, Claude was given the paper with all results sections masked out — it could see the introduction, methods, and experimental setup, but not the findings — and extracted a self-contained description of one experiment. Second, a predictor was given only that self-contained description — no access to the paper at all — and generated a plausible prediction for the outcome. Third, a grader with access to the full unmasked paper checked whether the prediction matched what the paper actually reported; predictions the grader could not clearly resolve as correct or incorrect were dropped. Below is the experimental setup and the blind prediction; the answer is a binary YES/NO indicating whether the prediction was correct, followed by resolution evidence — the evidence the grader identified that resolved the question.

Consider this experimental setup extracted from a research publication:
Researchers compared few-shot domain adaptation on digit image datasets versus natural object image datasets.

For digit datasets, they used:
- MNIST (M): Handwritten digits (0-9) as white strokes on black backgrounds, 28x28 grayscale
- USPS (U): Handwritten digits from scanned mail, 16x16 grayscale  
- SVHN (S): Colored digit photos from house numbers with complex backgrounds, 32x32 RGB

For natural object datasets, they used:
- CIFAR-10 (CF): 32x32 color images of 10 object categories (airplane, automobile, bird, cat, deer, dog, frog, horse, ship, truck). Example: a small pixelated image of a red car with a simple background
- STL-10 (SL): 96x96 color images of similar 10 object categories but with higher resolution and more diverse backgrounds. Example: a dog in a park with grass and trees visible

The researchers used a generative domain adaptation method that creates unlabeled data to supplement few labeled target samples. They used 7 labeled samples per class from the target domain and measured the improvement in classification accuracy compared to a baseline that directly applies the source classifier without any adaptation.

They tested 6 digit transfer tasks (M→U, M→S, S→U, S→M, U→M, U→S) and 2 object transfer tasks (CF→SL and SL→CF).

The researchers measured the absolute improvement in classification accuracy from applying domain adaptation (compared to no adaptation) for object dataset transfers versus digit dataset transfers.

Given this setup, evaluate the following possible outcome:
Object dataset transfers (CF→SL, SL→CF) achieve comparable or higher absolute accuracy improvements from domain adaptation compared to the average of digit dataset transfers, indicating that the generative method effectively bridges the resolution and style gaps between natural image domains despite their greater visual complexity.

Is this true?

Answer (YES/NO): NO